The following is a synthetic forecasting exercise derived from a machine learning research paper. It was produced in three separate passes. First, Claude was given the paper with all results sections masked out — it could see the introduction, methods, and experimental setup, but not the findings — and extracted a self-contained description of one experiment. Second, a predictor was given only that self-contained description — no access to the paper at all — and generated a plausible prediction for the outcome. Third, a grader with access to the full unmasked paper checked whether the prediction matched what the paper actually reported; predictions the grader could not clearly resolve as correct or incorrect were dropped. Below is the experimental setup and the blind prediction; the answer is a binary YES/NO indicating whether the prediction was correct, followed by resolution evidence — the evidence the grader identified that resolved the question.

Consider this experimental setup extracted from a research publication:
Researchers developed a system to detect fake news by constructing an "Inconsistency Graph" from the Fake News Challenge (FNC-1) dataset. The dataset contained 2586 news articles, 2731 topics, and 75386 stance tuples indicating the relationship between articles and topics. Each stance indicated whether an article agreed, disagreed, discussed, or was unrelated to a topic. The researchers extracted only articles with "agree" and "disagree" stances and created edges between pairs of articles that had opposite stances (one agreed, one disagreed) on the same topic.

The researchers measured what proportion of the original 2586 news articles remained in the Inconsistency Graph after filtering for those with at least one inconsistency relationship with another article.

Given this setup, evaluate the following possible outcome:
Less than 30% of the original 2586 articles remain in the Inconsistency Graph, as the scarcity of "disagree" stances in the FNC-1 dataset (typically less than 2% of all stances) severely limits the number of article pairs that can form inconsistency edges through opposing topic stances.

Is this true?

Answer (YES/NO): YES